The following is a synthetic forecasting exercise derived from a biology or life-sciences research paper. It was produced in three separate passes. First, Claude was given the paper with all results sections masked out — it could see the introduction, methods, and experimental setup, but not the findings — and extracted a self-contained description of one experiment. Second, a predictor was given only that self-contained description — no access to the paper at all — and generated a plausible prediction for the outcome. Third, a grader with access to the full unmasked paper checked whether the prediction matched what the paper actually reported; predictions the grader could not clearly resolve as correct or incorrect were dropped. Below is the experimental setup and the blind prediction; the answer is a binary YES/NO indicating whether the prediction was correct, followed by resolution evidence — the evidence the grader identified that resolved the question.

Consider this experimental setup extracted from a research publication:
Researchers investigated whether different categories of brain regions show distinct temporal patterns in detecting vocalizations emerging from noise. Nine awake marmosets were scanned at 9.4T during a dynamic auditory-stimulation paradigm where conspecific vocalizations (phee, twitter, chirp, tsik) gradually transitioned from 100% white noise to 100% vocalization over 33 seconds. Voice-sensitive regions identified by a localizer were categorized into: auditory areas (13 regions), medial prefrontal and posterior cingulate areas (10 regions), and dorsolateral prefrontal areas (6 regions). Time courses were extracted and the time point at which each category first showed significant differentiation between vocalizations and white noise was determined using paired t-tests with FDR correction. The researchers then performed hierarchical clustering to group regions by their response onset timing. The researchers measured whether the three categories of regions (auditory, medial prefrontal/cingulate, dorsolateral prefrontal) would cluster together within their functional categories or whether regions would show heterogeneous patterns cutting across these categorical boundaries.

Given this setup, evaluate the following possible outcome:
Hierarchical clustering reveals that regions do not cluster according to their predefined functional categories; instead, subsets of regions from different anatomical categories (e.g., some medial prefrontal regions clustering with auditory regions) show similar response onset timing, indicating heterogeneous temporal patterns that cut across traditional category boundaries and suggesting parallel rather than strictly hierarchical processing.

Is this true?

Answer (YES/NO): YES